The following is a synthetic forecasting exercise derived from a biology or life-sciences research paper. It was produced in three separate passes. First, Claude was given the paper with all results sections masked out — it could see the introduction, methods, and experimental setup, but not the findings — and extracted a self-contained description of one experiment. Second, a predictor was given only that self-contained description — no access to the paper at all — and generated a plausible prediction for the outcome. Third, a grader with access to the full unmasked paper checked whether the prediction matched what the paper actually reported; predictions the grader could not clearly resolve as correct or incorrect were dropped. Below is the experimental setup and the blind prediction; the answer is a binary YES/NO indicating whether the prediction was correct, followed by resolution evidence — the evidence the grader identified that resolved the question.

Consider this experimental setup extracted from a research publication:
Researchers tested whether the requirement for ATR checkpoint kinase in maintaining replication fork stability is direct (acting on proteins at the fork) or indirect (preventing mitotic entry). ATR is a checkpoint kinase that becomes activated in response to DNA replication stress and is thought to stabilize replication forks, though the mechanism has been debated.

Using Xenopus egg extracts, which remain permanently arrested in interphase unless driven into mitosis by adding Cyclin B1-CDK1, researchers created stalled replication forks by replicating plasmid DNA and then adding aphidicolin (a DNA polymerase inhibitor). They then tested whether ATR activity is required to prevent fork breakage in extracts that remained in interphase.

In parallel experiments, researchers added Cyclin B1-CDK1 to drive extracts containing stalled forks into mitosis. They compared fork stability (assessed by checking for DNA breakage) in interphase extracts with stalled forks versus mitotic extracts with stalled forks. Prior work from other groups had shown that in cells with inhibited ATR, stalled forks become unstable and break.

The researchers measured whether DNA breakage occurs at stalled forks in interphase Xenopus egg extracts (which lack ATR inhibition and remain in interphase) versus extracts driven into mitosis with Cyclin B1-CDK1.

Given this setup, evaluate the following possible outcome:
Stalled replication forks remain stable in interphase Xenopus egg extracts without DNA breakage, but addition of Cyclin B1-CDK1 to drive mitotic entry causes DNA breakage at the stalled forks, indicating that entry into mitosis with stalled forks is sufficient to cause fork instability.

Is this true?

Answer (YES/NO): YES